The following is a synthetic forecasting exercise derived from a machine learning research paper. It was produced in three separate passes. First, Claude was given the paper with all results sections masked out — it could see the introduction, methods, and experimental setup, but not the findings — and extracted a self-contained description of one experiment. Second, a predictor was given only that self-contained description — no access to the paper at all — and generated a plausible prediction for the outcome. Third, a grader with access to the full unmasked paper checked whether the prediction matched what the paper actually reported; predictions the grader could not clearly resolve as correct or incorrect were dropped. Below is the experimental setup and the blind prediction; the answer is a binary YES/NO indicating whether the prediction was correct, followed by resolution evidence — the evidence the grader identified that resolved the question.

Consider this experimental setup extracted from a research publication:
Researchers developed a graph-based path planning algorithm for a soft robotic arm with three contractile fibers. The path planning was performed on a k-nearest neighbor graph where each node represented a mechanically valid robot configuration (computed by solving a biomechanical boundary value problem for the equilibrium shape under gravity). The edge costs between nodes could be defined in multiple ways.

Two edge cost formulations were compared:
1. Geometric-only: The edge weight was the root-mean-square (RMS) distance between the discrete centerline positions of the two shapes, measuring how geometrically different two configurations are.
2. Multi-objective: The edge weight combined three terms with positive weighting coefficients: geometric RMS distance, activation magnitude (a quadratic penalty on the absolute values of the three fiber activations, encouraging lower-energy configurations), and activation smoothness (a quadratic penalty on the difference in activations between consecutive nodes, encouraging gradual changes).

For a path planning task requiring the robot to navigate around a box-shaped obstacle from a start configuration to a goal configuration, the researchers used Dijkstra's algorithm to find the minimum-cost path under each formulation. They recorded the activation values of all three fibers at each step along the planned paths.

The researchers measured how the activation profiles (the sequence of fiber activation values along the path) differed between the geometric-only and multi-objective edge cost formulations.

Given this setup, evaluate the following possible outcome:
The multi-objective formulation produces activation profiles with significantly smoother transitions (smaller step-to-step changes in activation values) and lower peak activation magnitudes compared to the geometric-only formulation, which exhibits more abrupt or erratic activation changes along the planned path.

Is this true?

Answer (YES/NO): NO